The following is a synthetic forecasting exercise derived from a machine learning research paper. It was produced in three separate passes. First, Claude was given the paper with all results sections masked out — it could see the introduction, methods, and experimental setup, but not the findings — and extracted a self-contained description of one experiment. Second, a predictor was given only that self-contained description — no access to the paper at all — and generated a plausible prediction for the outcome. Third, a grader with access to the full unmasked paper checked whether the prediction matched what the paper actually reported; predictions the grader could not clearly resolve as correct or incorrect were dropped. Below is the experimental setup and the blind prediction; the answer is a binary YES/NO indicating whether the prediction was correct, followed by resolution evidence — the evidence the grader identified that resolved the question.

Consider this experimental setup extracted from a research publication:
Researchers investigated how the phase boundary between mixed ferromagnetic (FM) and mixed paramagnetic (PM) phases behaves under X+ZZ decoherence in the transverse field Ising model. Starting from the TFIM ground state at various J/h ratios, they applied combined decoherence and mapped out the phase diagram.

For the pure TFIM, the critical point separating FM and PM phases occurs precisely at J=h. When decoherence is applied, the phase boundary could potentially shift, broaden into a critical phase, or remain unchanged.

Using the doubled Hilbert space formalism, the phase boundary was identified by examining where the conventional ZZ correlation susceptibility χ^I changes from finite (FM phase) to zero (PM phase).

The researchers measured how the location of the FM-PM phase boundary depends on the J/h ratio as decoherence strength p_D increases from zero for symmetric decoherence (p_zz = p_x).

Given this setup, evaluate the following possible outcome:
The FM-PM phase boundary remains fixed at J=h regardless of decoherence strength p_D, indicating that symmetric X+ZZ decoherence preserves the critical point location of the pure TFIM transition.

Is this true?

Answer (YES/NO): YES